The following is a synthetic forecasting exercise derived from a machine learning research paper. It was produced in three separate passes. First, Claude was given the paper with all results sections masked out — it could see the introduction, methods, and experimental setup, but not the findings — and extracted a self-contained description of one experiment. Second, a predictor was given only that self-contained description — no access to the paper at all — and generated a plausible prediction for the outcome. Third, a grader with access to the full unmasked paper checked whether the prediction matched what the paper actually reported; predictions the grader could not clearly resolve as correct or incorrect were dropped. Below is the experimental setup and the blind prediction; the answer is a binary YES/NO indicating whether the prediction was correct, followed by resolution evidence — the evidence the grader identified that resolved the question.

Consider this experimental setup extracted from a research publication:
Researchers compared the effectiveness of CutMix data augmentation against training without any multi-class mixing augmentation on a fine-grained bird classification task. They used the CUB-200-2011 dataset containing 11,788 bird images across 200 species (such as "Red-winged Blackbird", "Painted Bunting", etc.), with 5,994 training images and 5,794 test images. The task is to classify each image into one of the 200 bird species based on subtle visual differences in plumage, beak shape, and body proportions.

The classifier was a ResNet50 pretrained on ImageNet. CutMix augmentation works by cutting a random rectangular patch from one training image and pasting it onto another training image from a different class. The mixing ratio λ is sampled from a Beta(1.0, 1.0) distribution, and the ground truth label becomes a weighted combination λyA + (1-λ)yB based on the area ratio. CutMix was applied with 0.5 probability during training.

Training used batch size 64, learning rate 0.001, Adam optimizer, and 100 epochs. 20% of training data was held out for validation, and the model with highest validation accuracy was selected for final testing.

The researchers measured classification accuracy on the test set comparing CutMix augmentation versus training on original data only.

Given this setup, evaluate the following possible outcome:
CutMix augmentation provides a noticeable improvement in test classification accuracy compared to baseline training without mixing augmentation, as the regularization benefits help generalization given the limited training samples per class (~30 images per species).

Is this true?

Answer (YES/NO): NO